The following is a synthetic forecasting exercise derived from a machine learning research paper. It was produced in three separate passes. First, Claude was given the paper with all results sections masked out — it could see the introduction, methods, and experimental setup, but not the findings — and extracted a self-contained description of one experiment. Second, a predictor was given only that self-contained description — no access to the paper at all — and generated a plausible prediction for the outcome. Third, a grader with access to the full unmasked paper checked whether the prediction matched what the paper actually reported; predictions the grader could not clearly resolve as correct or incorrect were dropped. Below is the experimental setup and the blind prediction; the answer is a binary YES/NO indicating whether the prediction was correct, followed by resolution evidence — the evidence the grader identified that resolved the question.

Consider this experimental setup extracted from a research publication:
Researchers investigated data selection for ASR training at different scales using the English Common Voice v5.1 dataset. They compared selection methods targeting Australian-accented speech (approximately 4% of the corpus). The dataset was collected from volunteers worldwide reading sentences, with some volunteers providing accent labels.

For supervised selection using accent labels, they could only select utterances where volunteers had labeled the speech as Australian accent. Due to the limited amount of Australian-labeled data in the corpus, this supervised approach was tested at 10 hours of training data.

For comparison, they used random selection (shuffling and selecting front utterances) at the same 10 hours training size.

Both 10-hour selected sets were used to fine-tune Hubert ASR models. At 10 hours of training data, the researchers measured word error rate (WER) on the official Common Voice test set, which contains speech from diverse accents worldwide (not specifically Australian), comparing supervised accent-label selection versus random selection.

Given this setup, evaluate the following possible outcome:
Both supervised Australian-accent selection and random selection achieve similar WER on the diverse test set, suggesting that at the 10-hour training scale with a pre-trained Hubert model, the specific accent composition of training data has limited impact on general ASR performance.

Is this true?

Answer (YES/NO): NO